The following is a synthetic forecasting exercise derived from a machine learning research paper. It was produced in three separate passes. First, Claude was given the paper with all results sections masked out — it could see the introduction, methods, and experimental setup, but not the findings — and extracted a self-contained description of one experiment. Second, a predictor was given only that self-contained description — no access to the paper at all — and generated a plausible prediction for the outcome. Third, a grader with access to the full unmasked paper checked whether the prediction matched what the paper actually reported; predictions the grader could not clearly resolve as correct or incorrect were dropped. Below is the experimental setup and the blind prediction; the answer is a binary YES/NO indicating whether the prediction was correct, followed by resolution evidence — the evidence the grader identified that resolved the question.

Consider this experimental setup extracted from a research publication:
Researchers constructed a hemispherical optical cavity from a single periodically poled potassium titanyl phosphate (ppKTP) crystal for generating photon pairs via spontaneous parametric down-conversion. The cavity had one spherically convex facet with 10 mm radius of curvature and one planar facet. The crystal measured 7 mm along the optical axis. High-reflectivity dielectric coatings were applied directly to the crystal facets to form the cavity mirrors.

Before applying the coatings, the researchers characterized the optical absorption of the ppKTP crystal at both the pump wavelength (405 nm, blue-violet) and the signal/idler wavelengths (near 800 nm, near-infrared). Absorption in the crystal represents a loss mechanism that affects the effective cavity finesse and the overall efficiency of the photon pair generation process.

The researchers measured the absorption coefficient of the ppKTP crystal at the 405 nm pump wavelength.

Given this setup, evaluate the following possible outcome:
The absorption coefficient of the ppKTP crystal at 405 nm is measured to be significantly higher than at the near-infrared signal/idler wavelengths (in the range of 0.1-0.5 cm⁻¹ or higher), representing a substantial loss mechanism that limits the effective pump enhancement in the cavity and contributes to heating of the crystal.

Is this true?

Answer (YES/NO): YES